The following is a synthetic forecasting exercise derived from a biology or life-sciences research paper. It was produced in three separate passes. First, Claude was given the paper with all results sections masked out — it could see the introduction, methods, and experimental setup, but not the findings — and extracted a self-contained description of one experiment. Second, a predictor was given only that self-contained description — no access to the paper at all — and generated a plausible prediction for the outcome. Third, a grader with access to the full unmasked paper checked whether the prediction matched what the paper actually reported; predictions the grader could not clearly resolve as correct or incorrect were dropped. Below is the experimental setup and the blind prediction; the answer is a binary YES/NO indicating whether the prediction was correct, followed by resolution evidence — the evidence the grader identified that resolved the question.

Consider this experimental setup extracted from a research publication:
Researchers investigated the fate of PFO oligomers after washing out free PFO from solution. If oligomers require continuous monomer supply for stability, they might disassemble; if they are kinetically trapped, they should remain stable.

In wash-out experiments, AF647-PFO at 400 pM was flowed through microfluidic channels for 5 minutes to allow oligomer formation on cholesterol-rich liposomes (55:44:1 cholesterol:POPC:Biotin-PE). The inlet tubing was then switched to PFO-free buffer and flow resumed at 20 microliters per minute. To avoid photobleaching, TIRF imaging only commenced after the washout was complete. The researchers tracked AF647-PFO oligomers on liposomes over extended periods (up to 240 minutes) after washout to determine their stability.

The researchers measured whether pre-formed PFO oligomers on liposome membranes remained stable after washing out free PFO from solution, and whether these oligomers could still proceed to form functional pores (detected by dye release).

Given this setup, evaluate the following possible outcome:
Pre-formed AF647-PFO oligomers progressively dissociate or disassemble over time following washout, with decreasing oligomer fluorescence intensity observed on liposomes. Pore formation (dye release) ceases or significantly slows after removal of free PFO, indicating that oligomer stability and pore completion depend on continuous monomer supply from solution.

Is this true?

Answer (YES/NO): NO